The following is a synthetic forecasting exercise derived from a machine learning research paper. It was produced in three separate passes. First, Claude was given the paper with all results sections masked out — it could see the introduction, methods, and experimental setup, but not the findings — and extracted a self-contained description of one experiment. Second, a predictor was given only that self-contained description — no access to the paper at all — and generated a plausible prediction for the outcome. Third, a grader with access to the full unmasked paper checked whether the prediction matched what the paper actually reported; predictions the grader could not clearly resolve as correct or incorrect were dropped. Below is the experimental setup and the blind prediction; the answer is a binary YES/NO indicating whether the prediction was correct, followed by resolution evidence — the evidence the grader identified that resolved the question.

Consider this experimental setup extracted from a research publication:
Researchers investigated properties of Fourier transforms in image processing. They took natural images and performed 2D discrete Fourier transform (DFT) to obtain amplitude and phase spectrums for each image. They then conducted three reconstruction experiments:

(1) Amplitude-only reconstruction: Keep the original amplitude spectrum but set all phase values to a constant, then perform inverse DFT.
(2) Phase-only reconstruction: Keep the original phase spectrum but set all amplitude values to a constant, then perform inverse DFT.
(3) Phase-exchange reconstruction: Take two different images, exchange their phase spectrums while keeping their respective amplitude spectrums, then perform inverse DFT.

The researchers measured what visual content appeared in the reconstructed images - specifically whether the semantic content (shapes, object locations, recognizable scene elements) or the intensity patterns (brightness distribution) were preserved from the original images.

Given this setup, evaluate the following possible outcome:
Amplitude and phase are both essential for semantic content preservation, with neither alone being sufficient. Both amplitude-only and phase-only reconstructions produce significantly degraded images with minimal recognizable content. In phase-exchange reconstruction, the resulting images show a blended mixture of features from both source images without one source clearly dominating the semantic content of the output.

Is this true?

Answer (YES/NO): NO